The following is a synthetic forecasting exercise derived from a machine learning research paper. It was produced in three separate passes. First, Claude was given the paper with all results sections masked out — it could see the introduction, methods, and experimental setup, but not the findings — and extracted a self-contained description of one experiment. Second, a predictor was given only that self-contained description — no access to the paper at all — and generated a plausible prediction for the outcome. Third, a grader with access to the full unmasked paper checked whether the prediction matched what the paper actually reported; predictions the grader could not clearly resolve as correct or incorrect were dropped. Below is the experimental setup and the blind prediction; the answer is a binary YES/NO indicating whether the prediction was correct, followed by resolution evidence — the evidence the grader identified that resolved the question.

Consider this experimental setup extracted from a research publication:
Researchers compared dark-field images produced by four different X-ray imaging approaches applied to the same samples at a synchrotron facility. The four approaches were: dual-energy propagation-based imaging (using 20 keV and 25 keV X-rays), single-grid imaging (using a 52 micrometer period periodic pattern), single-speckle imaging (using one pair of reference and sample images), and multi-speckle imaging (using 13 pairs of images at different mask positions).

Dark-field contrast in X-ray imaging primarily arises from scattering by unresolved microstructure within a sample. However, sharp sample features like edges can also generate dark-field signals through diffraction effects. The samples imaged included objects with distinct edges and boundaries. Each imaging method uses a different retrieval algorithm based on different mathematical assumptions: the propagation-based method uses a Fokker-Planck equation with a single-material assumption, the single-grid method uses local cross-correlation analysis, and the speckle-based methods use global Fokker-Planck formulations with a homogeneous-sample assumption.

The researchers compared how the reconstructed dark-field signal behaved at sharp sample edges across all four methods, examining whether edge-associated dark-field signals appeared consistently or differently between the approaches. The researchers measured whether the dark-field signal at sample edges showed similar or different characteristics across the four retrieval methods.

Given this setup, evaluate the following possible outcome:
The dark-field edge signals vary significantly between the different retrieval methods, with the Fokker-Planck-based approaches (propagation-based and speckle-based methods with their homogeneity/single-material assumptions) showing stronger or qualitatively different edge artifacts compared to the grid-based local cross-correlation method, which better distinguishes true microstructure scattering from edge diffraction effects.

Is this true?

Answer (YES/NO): NO